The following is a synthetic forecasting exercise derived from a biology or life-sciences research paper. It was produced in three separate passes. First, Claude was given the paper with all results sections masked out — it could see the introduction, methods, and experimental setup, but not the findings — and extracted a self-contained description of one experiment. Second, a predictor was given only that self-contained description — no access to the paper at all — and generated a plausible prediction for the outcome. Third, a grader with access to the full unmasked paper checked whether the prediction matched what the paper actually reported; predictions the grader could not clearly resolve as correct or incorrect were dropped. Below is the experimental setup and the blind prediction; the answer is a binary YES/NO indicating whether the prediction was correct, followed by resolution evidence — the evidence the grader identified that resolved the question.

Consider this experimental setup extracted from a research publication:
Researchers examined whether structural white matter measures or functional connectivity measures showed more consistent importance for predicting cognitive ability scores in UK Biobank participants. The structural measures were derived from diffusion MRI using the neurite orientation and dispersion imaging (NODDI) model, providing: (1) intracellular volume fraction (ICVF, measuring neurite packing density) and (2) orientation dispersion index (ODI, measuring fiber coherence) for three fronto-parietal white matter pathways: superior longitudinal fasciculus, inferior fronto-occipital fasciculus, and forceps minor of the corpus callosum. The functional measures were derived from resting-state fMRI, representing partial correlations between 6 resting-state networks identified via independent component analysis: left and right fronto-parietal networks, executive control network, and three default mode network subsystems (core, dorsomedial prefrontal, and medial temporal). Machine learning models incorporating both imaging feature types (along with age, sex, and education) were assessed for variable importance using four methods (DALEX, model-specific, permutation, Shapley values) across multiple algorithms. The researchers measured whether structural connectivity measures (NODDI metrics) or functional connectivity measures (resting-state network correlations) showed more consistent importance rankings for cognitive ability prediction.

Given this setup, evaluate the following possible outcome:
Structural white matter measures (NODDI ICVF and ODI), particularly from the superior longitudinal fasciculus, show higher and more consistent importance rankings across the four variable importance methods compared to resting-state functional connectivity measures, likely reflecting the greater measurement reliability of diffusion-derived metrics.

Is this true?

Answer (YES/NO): NO